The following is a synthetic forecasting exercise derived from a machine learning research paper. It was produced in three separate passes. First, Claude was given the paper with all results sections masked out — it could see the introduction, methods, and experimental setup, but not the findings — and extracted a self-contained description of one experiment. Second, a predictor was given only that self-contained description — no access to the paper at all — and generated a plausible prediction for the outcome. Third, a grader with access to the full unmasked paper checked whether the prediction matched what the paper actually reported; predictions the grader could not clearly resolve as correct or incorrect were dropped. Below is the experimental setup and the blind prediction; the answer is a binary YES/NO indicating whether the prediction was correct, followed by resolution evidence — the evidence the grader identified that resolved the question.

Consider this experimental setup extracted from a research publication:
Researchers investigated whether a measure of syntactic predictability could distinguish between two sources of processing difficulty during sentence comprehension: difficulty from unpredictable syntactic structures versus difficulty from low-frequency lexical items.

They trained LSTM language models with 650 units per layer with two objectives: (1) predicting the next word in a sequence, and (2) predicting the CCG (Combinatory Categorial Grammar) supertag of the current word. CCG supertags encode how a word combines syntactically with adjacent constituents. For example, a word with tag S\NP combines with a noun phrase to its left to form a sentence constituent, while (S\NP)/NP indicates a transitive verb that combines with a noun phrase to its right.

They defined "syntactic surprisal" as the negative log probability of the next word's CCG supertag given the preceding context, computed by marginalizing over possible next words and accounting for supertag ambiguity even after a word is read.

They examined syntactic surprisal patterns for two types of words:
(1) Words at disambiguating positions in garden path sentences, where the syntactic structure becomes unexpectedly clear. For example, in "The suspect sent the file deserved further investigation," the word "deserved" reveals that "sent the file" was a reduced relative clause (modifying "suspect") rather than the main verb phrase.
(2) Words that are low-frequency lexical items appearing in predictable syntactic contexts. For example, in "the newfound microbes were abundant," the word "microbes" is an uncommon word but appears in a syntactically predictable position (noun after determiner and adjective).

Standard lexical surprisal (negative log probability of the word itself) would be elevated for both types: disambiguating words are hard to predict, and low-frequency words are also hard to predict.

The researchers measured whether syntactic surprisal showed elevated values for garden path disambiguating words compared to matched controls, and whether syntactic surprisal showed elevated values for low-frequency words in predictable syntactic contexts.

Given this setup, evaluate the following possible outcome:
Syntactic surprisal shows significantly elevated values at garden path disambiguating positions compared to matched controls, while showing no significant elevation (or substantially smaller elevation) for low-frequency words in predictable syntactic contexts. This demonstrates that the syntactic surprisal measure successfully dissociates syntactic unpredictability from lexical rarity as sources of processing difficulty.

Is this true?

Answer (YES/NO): YES